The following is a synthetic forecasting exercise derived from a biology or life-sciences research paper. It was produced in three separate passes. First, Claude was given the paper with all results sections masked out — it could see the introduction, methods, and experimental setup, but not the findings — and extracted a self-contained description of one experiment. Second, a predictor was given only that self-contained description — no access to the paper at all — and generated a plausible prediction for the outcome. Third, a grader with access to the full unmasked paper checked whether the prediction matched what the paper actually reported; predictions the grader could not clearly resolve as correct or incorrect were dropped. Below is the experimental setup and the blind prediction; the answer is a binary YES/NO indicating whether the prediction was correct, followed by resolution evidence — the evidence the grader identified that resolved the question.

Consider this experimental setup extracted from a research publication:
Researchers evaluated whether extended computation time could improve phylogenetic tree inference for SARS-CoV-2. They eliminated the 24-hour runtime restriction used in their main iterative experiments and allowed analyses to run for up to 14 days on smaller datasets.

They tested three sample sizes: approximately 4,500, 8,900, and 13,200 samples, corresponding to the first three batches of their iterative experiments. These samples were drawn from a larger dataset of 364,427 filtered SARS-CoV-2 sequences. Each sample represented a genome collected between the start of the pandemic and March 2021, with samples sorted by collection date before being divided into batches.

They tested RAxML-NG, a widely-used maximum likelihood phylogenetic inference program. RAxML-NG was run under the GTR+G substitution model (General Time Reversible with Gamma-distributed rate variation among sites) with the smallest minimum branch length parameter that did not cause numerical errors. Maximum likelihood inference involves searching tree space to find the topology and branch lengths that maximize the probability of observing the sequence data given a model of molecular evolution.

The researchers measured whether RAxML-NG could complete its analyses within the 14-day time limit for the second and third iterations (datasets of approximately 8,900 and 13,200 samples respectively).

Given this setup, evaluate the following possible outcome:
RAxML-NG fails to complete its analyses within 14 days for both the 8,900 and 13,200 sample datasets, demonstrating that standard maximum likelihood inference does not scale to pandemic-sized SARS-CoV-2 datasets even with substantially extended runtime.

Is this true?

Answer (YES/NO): YES